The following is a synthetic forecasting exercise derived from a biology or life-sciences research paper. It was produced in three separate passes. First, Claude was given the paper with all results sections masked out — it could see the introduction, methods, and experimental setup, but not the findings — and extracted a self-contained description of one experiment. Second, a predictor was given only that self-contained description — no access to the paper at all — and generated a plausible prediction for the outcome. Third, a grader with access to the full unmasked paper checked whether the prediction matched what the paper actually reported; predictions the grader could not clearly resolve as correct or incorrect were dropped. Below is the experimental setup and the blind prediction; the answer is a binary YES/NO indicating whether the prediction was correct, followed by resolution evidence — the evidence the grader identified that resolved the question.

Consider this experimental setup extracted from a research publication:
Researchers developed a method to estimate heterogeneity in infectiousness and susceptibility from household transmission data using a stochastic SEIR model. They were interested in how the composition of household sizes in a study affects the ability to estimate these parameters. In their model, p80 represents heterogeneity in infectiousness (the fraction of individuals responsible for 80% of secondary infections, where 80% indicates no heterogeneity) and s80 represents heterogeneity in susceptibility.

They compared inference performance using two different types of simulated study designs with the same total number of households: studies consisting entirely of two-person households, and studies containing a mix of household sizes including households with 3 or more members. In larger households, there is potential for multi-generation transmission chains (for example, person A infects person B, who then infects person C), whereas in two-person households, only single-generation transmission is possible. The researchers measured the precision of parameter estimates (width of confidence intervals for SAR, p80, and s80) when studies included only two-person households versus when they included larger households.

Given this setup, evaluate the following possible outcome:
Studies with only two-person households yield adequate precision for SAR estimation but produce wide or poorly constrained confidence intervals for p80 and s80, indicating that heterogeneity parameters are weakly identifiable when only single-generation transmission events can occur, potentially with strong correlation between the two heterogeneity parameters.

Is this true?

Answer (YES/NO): NO